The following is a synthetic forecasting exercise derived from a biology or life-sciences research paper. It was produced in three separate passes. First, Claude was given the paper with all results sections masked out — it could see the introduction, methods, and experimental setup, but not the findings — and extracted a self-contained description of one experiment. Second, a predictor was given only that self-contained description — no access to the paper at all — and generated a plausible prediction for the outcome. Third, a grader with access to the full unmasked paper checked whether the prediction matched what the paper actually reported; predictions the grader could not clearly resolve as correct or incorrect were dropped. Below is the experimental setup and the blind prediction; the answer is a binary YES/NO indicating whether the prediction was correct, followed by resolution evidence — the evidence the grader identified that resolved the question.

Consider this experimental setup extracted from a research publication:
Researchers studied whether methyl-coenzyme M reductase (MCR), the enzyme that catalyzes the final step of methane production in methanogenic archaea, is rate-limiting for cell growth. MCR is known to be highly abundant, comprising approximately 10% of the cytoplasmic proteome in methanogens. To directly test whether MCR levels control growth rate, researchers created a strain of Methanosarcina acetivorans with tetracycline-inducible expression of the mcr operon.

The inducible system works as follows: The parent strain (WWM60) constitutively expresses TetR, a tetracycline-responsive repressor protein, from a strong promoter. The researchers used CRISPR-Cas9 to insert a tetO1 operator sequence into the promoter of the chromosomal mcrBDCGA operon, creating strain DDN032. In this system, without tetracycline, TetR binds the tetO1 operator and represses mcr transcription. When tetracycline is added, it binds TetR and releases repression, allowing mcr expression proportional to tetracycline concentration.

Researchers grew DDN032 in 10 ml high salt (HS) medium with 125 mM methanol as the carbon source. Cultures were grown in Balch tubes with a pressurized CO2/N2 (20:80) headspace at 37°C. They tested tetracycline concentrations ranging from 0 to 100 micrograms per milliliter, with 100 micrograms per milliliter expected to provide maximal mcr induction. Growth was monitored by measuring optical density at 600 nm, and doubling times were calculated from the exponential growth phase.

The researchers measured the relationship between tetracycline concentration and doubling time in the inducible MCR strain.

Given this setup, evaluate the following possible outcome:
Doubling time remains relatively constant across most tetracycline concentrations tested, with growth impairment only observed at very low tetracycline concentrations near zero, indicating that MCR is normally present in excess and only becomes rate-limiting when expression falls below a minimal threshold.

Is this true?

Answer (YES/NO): YES